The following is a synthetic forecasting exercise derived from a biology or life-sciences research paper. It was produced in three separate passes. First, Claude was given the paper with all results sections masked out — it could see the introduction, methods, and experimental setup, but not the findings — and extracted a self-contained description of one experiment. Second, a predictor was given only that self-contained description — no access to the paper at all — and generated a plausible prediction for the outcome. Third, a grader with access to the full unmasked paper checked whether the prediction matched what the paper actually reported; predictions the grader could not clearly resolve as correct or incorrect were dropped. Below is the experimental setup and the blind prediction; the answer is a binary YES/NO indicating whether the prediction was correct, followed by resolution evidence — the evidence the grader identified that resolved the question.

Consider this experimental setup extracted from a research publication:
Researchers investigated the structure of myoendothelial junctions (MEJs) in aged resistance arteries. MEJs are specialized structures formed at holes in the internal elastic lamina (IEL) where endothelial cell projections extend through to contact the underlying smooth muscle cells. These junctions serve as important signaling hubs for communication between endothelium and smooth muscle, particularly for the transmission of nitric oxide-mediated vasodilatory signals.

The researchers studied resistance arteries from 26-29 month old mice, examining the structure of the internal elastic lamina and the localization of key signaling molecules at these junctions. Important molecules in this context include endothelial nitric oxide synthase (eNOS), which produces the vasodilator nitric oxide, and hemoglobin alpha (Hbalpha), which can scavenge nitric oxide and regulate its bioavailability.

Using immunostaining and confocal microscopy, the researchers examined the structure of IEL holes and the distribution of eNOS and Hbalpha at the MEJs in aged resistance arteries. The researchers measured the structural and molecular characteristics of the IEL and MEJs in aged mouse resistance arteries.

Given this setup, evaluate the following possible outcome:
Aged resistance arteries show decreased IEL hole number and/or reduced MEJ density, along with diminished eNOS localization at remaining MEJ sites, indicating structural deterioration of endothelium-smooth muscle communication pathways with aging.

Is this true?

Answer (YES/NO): YES